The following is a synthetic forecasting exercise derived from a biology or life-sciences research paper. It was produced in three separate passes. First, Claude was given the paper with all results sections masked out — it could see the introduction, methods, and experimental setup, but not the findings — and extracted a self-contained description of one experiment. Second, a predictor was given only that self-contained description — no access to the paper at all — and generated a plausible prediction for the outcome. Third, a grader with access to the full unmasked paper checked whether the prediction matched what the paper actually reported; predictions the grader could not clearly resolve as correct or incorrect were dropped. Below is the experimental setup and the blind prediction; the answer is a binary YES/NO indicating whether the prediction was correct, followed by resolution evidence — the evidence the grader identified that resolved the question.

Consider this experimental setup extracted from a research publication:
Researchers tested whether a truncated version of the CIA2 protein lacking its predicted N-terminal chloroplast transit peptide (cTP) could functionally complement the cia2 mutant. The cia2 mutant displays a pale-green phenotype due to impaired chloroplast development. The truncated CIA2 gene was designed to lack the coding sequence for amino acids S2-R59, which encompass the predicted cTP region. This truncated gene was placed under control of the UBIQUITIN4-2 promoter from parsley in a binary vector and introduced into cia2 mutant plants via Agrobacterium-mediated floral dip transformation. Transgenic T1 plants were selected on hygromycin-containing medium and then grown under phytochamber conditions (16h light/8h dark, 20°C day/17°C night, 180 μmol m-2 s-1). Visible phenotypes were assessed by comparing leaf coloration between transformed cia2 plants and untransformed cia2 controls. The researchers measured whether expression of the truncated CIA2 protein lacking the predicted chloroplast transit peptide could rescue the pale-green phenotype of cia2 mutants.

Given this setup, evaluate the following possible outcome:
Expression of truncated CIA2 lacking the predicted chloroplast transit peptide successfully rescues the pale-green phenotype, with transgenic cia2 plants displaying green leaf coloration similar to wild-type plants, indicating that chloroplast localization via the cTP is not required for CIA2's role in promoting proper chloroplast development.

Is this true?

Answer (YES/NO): NO